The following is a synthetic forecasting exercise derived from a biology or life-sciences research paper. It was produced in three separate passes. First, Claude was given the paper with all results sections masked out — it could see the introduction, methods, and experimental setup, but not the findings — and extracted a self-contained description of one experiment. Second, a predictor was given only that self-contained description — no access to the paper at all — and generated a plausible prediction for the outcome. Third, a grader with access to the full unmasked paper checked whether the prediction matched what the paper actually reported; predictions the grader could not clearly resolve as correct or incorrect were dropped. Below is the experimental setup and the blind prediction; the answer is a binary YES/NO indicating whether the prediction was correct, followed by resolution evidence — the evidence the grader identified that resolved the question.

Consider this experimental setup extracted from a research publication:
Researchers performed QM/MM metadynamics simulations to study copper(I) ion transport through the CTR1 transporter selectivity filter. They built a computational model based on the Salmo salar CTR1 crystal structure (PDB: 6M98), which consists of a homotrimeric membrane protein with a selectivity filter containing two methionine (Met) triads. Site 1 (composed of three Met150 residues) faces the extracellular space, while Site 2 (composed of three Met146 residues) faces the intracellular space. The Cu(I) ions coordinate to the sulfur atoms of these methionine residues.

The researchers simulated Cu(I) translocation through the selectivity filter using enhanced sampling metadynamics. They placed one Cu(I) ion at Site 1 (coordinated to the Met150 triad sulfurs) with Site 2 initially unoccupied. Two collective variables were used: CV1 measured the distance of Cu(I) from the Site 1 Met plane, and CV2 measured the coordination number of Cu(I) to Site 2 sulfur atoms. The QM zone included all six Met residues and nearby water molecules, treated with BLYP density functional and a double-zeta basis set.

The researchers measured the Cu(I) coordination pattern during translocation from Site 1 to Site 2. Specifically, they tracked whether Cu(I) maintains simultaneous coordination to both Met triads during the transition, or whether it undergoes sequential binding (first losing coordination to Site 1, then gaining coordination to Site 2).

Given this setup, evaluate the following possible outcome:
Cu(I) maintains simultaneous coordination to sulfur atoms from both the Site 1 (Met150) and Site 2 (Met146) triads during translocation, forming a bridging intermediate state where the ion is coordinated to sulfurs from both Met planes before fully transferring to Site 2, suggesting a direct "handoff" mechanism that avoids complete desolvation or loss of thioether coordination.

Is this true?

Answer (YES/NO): YES